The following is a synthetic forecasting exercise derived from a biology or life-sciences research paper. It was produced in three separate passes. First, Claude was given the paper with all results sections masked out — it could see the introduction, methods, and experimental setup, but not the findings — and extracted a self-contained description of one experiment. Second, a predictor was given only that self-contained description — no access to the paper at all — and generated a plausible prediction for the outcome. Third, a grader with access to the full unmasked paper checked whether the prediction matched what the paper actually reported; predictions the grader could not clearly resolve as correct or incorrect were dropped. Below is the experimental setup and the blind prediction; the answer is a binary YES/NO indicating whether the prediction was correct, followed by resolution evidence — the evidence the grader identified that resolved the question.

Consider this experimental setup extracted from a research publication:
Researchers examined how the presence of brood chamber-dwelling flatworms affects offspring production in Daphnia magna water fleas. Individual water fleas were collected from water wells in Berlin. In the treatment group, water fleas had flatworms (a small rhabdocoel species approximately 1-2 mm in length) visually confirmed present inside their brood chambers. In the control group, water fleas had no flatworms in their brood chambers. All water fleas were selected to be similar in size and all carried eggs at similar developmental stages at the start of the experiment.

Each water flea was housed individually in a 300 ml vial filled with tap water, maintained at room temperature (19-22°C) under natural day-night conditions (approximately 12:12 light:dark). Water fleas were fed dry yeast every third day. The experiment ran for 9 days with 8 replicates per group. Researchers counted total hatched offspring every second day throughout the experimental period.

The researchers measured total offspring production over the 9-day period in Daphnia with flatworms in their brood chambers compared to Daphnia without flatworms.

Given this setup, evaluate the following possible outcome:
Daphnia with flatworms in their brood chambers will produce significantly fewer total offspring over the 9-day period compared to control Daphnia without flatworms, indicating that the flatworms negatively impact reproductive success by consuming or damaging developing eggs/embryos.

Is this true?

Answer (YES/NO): YES